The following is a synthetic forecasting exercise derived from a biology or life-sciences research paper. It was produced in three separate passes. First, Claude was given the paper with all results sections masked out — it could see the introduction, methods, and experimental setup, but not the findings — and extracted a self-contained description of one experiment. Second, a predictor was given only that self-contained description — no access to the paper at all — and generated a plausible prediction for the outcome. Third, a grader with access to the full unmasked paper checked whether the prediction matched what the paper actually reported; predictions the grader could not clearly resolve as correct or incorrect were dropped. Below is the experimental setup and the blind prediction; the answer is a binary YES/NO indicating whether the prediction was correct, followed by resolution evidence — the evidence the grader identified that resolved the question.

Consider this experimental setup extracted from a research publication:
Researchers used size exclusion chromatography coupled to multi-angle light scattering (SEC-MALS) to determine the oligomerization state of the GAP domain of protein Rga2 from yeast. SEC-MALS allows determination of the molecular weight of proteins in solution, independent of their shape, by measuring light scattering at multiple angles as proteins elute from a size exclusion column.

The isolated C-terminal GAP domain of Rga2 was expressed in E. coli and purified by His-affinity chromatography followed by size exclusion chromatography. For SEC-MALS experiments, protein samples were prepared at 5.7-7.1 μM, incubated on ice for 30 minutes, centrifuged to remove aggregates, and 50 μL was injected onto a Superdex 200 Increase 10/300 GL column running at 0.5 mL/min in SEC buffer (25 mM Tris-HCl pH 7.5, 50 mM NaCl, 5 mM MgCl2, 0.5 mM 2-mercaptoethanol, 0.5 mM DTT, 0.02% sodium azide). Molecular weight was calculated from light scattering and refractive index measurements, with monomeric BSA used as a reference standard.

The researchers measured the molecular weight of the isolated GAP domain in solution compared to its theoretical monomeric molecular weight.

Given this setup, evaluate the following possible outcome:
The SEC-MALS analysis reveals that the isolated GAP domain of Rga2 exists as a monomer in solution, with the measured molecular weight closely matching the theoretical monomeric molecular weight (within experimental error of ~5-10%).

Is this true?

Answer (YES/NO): NO